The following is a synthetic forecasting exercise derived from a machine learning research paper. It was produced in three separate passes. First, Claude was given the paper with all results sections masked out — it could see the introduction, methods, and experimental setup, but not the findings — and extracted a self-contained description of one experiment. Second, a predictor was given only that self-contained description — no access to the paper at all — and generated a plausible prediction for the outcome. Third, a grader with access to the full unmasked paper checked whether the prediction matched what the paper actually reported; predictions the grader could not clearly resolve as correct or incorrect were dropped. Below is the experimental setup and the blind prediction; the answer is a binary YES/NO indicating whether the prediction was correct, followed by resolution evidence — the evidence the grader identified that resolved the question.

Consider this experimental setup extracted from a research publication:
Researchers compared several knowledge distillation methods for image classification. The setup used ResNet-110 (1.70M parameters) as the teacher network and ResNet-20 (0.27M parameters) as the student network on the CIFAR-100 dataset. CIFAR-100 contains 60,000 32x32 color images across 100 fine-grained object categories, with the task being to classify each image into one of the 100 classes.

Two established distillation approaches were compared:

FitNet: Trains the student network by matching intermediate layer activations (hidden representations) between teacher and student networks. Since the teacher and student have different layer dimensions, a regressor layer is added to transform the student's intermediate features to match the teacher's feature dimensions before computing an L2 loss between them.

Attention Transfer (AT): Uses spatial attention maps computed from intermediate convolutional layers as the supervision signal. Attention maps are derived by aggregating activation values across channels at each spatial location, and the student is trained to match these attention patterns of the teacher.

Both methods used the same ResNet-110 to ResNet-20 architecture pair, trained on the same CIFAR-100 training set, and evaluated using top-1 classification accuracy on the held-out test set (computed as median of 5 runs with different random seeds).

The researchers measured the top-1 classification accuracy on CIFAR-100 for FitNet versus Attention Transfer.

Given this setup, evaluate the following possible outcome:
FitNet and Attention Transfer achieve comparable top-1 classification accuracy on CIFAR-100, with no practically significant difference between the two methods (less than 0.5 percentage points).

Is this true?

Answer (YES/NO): YES